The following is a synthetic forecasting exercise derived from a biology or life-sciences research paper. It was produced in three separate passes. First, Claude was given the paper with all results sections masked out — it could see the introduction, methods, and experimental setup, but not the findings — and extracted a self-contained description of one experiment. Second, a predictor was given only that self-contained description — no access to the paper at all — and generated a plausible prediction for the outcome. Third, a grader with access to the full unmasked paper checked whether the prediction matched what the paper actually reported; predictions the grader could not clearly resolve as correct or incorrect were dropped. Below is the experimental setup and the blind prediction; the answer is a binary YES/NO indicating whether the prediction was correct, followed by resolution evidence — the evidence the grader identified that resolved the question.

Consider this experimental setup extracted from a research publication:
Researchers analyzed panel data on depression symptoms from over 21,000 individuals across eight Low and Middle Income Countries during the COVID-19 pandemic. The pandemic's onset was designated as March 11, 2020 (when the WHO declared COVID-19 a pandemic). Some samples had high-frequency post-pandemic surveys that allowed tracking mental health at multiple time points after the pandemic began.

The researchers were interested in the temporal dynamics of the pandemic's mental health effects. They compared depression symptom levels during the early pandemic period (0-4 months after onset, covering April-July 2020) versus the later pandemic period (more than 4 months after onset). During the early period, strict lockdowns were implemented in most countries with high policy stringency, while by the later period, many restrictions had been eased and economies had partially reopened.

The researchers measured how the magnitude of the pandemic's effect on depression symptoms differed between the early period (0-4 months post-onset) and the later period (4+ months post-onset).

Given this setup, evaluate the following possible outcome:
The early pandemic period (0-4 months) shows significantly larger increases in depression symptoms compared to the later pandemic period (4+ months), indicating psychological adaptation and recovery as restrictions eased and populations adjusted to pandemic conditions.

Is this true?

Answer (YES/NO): NO